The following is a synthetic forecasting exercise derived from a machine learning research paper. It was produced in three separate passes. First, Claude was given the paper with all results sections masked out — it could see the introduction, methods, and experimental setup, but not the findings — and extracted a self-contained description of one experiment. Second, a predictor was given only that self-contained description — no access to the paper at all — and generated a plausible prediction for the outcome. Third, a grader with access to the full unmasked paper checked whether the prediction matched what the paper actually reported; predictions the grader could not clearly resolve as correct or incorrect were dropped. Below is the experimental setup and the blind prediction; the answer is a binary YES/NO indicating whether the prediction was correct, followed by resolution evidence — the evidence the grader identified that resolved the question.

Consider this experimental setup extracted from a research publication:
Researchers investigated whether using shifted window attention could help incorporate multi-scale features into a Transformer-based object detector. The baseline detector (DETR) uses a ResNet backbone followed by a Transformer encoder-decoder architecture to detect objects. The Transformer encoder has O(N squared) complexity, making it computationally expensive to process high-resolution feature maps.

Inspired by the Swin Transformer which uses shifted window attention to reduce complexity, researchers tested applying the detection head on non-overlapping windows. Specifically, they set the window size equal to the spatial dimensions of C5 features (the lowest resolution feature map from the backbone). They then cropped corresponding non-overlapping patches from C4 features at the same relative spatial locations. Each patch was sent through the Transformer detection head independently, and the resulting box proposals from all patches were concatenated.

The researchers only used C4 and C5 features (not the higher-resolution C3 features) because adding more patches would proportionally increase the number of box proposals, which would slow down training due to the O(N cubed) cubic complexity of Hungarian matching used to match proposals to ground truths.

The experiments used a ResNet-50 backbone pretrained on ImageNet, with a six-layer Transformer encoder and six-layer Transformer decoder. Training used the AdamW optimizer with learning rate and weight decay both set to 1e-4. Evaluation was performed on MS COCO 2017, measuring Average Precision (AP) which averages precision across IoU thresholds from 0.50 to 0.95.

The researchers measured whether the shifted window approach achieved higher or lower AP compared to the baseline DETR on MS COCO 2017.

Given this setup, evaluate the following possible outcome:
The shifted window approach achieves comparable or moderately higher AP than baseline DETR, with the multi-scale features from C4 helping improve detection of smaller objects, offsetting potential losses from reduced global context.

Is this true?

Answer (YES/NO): NO